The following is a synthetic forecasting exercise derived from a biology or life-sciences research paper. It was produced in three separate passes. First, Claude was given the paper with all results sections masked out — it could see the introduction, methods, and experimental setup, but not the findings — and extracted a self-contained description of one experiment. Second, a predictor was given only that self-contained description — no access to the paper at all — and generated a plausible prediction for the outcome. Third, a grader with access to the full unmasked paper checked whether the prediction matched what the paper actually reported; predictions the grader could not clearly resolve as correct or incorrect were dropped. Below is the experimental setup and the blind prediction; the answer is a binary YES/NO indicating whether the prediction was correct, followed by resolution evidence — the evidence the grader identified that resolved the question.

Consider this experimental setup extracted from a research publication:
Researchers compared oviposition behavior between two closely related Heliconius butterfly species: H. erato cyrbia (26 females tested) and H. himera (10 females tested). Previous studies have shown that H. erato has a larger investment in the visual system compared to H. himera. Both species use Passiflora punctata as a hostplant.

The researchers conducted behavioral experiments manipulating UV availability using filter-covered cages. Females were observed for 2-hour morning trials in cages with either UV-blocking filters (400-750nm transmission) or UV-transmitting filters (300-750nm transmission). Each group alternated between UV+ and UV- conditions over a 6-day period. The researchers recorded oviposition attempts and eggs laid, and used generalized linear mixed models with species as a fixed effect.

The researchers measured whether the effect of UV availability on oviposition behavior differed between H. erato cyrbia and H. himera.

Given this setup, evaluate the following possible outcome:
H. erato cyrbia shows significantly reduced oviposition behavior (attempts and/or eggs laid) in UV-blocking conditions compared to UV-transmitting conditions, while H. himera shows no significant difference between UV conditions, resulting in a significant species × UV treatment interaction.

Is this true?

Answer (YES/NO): NO